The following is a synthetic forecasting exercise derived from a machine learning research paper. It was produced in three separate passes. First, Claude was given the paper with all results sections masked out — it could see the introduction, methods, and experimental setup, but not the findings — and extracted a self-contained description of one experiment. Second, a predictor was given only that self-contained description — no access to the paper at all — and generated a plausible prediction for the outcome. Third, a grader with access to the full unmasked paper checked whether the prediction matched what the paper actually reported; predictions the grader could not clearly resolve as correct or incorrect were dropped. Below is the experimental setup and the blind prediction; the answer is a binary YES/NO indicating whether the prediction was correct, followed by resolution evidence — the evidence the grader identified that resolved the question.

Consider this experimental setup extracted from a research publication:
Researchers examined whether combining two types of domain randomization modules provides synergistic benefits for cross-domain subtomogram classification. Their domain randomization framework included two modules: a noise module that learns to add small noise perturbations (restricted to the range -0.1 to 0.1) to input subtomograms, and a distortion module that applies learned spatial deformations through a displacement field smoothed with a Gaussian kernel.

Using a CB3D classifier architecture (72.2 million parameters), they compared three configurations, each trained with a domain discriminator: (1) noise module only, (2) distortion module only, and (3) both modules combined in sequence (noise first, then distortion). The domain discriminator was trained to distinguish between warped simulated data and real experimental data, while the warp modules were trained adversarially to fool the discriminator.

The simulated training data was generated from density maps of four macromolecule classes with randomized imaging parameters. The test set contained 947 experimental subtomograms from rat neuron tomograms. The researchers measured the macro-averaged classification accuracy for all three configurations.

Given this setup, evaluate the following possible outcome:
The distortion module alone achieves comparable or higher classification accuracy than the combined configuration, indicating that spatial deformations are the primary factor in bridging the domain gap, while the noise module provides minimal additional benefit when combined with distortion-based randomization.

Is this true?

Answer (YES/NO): NO